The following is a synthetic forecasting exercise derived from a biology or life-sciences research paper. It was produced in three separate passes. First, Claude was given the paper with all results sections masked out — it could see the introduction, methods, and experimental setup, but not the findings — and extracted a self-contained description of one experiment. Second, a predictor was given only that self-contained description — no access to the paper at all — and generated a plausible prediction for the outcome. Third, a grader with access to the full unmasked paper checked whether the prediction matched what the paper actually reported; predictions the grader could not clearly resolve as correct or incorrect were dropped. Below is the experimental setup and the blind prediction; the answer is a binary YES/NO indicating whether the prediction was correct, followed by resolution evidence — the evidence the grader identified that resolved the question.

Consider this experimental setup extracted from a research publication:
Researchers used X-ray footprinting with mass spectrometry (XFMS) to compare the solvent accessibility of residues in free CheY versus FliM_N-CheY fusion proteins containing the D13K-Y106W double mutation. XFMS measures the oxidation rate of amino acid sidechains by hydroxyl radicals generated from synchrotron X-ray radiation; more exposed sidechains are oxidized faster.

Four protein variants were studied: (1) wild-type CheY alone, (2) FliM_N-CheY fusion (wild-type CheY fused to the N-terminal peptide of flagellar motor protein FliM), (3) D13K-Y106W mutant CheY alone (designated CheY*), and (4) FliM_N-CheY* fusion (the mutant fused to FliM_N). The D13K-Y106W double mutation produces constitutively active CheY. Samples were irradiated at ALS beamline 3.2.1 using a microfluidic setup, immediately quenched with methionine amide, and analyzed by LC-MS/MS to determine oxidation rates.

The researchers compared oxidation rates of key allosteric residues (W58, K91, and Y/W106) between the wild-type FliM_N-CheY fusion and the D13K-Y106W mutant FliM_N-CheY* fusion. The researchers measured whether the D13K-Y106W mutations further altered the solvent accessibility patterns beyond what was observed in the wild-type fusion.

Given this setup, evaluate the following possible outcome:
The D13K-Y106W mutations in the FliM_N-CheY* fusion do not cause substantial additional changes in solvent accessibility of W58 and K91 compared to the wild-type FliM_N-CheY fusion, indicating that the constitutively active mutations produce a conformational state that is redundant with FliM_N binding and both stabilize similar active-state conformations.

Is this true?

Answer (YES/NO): NO